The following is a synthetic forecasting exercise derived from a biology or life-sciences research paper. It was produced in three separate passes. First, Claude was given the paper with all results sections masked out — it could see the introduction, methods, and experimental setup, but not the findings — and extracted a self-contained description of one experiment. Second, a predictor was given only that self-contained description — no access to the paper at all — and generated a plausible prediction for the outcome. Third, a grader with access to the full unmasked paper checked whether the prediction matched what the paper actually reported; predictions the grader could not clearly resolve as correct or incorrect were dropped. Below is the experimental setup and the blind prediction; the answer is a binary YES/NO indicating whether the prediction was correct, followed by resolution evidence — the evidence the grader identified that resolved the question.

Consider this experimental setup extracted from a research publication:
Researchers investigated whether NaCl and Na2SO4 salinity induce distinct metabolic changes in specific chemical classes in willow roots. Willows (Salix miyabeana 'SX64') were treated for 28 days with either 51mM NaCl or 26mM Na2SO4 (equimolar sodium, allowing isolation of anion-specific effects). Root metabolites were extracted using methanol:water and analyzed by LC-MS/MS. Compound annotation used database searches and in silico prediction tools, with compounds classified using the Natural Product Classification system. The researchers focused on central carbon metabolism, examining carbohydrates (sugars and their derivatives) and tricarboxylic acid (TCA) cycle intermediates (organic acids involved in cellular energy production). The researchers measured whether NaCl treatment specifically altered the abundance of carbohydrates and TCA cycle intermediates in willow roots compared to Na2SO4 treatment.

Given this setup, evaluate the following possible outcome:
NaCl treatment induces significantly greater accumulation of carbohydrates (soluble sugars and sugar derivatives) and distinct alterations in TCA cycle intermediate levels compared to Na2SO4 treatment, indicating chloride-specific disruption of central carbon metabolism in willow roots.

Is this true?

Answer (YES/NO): NO